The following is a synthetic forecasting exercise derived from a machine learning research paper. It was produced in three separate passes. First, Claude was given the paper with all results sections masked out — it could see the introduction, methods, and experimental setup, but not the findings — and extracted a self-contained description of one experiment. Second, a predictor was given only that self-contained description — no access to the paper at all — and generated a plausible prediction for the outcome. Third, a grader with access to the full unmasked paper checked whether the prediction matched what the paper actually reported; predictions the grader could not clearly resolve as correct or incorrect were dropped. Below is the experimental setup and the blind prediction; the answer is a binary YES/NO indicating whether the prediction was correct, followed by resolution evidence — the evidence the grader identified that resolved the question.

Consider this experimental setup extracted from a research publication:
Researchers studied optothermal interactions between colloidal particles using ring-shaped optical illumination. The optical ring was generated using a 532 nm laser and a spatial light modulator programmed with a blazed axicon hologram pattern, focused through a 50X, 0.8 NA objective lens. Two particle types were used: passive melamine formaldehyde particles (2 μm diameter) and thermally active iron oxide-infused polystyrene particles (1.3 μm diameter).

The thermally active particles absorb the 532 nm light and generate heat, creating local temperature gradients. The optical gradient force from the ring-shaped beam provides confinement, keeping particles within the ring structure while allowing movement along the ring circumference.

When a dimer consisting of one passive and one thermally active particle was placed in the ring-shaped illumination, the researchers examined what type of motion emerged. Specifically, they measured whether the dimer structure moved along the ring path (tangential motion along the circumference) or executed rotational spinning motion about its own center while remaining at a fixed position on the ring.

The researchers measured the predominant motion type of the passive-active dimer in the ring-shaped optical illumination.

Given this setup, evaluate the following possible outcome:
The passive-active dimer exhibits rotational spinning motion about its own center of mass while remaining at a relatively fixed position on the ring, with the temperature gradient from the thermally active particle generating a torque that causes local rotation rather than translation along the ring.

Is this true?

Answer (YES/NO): NO